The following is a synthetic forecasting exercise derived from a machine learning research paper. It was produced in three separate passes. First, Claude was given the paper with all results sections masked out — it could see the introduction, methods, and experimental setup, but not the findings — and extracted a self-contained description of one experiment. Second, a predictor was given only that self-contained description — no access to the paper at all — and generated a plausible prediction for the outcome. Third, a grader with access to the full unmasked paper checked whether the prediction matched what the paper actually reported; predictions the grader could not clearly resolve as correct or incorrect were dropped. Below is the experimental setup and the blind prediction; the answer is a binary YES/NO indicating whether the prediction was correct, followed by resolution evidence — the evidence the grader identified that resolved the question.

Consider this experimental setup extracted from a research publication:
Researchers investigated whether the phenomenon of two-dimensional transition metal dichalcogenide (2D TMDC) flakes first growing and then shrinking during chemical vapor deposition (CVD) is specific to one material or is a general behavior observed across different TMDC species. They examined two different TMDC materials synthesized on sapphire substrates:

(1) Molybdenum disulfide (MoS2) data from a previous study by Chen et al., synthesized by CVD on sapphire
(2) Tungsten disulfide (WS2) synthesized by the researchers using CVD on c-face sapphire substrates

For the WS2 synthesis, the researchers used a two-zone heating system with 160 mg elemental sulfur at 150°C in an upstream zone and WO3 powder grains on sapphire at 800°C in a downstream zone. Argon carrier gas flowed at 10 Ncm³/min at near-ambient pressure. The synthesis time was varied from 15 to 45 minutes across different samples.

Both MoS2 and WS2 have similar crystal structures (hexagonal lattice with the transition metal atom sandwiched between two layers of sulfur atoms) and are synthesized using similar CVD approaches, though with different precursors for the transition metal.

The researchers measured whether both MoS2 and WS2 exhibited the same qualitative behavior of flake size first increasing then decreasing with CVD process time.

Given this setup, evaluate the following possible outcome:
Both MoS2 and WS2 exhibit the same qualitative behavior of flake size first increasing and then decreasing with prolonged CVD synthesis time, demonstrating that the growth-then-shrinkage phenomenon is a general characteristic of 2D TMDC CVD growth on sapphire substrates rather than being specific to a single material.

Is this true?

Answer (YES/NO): YES